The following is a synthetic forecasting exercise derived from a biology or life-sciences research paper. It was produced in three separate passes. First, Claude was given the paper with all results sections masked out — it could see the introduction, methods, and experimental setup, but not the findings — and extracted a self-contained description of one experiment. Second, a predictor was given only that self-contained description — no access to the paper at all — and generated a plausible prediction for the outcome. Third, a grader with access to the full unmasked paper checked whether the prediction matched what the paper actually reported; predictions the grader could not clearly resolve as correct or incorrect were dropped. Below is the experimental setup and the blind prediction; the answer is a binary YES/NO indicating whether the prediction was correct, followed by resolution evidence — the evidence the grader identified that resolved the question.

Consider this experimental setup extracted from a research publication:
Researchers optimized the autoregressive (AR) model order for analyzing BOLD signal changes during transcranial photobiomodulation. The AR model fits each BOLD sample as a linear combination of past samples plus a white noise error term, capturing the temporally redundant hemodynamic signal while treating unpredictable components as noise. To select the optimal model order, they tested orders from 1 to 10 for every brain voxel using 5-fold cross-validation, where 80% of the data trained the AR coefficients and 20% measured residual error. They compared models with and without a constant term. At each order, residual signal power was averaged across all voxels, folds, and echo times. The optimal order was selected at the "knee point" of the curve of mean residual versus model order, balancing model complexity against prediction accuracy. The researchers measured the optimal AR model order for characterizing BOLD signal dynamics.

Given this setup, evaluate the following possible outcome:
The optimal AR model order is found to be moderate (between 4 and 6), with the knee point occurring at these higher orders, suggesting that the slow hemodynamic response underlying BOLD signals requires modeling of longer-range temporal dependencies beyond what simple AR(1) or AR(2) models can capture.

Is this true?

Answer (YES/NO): YES